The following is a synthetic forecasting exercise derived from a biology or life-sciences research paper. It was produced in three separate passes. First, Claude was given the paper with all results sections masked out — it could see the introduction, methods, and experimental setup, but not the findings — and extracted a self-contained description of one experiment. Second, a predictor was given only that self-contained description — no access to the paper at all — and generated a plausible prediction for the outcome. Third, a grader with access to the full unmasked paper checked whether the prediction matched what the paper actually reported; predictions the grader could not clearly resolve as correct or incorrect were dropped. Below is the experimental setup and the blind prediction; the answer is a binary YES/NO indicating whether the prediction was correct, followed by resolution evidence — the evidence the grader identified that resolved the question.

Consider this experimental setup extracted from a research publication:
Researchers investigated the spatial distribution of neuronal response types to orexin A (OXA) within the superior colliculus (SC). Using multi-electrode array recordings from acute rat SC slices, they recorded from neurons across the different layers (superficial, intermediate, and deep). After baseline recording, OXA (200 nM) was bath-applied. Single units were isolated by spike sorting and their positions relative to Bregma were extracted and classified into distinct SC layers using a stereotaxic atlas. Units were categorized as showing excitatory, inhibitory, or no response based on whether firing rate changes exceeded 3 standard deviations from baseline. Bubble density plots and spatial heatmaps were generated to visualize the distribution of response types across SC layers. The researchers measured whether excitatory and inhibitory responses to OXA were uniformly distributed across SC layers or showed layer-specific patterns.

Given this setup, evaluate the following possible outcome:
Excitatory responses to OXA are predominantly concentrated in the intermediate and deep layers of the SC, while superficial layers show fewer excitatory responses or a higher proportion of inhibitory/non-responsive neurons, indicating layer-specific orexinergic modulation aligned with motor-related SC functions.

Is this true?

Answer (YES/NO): NO